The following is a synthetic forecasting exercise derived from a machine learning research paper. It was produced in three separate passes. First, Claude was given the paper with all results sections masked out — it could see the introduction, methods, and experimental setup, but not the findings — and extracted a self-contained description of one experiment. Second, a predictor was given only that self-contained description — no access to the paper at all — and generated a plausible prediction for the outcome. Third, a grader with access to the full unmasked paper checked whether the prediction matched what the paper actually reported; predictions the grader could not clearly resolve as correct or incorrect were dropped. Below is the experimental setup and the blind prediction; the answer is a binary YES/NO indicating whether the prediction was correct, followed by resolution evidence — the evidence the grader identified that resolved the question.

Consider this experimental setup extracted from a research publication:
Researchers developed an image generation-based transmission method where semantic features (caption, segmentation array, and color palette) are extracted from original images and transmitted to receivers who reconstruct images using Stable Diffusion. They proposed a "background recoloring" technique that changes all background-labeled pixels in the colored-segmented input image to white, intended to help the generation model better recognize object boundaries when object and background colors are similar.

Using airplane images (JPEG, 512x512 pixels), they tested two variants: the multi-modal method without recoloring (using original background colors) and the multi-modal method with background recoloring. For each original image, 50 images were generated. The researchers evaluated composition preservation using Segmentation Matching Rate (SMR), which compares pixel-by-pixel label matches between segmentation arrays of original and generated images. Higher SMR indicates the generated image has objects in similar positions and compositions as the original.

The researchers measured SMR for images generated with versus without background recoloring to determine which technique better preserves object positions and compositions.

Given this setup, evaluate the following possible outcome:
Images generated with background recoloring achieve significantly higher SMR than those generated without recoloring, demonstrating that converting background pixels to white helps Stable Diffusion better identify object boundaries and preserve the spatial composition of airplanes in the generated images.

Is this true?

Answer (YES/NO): YES